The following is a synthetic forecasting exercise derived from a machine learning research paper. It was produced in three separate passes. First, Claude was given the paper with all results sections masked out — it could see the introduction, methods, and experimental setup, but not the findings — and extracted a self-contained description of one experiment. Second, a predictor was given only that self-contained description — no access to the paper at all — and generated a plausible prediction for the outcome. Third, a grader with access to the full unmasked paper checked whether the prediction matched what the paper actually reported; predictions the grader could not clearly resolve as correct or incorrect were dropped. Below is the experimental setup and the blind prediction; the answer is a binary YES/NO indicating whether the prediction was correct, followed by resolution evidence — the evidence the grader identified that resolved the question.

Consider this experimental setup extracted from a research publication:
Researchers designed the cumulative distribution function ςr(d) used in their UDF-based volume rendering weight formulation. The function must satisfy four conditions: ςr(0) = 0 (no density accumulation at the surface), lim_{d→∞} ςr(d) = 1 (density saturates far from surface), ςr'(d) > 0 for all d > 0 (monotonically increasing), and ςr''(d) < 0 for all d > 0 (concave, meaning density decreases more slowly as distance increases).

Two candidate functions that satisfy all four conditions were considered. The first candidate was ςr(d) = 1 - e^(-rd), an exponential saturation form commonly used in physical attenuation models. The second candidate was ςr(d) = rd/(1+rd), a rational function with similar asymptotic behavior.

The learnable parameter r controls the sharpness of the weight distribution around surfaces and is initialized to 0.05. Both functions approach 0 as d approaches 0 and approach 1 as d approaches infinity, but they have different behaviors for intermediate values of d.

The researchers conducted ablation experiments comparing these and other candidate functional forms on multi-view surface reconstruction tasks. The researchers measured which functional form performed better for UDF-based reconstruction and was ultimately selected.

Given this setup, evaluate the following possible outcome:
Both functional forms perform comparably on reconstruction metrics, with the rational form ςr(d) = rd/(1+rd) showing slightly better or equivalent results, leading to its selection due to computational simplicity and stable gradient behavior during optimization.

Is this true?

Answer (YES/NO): NO